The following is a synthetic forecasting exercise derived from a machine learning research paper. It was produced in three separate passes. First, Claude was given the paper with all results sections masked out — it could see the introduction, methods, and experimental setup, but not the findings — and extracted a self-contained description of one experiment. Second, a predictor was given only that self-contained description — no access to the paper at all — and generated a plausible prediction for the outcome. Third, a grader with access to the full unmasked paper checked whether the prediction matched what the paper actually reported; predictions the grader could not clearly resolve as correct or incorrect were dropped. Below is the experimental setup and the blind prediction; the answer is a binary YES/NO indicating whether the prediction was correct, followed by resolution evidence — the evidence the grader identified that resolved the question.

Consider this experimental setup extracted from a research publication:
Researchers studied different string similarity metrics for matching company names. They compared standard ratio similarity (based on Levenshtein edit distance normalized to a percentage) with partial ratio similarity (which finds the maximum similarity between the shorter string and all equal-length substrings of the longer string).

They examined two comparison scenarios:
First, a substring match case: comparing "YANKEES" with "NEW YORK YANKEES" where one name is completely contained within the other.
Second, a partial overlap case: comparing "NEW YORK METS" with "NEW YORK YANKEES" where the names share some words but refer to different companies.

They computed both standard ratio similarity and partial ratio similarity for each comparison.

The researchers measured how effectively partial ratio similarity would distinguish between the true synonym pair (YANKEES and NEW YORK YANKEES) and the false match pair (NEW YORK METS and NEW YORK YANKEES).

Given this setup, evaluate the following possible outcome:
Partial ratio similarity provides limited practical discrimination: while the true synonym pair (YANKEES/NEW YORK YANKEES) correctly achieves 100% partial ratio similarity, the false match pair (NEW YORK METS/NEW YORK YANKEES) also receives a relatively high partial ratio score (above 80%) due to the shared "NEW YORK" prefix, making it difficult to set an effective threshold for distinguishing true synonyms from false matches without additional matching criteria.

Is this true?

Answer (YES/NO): NO